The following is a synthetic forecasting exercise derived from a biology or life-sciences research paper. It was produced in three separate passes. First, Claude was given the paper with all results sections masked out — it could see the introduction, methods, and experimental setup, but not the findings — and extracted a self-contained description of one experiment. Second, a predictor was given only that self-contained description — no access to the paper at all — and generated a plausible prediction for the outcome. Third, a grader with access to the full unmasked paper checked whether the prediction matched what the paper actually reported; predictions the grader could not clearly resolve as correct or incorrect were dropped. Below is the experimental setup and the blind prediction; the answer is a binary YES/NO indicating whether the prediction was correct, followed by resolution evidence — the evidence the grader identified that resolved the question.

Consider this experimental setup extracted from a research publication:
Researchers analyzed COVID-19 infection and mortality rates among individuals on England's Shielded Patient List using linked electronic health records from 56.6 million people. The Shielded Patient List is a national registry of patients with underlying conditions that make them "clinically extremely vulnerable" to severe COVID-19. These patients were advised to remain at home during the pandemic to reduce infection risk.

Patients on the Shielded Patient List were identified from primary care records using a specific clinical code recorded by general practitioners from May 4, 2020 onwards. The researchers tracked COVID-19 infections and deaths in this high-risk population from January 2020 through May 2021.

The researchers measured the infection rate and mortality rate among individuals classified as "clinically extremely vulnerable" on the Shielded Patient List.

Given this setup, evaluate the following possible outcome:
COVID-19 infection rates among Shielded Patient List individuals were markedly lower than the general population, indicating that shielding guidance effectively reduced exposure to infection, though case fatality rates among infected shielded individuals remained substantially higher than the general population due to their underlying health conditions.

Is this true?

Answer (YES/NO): NO